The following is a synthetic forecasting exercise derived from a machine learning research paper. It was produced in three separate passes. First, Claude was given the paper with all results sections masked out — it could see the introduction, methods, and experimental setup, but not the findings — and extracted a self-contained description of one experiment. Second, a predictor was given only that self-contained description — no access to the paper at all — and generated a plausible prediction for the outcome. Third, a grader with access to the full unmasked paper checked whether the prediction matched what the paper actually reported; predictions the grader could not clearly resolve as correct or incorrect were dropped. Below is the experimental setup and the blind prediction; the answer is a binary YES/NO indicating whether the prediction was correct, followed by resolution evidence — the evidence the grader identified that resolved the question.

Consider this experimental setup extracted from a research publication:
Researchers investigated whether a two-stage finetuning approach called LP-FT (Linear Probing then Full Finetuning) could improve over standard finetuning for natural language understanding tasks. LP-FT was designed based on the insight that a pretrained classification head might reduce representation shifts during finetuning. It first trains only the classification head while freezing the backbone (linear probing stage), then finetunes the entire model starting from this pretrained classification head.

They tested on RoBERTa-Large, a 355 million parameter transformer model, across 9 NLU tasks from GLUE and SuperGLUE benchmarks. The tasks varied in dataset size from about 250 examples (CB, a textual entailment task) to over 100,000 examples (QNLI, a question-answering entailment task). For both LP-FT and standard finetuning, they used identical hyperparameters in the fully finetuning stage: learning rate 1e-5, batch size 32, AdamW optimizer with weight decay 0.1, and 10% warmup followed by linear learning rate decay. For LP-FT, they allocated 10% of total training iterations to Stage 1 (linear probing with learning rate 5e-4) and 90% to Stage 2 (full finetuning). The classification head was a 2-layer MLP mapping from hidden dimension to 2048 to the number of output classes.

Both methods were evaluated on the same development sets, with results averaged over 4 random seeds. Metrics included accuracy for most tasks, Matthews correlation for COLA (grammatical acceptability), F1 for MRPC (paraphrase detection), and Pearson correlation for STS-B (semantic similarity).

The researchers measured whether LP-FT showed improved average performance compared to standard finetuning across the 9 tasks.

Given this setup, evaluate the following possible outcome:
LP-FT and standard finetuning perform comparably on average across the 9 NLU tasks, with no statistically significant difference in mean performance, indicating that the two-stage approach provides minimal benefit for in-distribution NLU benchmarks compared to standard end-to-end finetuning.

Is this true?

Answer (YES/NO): YES